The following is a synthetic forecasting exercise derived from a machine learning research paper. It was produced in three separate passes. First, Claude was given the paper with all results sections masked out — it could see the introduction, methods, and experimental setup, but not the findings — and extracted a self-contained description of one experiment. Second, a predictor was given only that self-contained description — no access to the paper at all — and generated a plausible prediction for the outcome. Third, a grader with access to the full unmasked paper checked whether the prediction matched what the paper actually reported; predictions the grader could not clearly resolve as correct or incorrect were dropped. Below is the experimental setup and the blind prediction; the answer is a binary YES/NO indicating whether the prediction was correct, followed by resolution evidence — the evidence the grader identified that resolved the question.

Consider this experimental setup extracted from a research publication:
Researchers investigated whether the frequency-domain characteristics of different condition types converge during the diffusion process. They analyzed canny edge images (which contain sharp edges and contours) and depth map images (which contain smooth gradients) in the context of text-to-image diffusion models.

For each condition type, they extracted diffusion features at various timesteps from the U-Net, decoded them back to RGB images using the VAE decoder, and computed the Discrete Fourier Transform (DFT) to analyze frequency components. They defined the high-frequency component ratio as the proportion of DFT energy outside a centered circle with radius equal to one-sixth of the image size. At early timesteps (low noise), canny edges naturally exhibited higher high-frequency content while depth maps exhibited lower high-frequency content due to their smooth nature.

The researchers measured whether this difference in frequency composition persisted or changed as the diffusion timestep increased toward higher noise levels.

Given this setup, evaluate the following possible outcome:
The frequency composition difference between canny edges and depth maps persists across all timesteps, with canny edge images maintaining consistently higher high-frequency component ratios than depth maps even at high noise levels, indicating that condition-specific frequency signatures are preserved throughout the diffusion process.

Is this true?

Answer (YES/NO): NO